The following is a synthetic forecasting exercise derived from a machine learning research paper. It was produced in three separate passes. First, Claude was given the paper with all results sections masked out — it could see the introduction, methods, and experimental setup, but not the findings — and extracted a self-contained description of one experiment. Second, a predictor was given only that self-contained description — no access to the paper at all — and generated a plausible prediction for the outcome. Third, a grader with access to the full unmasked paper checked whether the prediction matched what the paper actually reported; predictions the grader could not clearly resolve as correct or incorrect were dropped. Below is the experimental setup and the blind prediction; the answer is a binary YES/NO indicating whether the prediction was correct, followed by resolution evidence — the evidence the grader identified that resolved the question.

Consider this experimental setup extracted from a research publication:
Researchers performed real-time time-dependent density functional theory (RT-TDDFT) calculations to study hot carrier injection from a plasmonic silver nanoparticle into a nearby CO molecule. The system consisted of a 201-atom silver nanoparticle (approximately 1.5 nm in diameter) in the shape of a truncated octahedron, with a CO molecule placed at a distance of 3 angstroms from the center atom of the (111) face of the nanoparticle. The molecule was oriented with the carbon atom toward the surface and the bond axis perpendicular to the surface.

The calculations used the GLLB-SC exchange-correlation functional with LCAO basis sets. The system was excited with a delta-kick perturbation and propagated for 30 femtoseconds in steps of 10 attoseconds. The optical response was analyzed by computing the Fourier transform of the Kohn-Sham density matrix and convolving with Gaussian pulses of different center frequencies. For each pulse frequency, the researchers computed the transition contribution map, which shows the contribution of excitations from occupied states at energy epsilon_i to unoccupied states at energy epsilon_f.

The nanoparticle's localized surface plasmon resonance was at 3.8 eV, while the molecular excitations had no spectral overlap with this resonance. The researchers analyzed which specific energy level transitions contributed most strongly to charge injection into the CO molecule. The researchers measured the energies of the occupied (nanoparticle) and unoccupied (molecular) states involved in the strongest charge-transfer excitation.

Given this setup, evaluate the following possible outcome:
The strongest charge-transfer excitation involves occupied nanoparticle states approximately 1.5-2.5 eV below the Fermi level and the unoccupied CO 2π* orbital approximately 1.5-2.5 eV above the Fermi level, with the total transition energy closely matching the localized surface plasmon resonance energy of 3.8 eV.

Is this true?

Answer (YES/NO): NO